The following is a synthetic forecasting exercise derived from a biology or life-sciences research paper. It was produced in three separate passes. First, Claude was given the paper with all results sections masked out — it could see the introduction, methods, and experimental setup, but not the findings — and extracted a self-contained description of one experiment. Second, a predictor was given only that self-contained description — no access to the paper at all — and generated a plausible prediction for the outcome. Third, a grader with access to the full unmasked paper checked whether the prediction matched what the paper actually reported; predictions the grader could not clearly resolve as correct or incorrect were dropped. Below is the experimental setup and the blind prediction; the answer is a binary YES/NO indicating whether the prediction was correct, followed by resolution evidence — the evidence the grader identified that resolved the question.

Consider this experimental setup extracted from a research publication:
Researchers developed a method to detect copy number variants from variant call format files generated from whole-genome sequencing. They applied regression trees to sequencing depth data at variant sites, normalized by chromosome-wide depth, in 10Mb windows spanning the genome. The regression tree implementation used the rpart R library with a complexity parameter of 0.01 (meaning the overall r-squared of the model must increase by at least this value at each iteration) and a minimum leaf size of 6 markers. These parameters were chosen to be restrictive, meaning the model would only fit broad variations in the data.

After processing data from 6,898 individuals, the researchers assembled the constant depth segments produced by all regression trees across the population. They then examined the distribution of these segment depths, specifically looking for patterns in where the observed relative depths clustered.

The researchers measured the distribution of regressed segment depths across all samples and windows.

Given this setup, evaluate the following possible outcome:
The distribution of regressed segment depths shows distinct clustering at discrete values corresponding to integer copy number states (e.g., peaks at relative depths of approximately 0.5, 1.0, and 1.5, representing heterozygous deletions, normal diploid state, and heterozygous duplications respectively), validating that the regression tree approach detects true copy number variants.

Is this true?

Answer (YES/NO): YES